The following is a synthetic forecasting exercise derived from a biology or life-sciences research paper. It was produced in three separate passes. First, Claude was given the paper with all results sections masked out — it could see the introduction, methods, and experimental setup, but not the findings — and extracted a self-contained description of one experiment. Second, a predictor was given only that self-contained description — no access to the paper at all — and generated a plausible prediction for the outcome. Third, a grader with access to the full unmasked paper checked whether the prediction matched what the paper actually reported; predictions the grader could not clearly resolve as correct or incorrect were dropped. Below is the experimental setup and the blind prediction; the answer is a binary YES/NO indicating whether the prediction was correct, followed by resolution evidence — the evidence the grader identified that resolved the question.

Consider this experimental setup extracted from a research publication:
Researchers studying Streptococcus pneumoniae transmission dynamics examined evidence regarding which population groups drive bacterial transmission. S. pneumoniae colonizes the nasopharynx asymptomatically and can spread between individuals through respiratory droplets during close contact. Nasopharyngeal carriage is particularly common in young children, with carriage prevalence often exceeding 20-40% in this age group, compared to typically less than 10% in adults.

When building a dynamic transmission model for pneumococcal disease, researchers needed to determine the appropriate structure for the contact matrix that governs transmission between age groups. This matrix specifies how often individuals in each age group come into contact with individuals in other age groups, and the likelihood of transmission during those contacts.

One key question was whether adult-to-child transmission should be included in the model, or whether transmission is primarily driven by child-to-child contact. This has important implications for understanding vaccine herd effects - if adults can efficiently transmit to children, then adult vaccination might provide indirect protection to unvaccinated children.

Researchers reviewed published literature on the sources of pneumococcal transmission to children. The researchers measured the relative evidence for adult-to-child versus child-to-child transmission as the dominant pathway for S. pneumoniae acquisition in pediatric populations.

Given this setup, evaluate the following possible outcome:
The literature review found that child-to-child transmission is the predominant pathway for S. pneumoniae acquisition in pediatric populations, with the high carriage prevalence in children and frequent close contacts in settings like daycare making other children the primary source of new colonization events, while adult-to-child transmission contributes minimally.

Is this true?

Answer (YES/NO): YES